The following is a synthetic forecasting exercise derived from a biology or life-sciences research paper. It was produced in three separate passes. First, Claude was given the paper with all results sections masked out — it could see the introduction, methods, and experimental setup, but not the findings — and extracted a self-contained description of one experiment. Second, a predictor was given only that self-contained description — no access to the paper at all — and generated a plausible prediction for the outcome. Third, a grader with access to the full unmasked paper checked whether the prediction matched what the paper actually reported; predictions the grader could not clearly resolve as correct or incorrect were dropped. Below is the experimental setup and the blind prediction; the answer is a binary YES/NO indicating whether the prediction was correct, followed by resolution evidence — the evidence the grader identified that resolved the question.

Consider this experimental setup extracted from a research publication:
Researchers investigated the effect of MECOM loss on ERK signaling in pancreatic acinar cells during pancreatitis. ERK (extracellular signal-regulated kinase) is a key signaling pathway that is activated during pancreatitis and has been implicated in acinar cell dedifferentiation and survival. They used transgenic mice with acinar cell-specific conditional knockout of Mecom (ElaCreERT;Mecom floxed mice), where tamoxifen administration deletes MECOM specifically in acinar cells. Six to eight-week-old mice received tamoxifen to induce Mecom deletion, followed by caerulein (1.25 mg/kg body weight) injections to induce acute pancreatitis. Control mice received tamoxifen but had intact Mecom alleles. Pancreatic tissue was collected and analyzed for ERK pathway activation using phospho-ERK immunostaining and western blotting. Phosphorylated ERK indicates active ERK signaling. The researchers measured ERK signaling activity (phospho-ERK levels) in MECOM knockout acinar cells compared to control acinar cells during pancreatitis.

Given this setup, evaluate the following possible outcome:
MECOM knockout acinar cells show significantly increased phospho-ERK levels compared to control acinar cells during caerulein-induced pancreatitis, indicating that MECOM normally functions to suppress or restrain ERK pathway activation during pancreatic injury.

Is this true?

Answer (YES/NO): NO